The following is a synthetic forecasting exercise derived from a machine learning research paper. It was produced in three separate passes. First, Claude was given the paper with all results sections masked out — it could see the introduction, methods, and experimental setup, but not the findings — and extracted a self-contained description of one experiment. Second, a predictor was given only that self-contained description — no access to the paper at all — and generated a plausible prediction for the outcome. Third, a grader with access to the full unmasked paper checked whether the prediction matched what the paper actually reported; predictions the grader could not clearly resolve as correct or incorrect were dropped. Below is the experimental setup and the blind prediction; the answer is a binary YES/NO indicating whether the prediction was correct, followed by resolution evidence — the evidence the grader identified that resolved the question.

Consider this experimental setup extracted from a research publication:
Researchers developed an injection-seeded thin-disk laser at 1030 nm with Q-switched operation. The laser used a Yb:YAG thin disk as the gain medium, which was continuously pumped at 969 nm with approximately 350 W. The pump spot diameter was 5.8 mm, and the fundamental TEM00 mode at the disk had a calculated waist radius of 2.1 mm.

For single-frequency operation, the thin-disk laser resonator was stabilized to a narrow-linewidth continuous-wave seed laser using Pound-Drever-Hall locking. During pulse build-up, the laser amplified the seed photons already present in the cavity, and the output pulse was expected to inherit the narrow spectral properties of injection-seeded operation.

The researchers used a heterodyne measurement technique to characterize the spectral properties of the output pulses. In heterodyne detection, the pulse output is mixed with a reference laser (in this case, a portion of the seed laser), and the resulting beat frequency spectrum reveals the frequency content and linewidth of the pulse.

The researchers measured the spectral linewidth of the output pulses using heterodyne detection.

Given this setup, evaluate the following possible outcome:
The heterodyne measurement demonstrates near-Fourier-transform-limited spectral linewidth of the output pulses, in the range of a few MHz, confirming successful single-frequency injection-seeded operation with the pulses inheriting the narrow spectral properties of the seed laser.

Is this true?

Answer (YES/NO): YES